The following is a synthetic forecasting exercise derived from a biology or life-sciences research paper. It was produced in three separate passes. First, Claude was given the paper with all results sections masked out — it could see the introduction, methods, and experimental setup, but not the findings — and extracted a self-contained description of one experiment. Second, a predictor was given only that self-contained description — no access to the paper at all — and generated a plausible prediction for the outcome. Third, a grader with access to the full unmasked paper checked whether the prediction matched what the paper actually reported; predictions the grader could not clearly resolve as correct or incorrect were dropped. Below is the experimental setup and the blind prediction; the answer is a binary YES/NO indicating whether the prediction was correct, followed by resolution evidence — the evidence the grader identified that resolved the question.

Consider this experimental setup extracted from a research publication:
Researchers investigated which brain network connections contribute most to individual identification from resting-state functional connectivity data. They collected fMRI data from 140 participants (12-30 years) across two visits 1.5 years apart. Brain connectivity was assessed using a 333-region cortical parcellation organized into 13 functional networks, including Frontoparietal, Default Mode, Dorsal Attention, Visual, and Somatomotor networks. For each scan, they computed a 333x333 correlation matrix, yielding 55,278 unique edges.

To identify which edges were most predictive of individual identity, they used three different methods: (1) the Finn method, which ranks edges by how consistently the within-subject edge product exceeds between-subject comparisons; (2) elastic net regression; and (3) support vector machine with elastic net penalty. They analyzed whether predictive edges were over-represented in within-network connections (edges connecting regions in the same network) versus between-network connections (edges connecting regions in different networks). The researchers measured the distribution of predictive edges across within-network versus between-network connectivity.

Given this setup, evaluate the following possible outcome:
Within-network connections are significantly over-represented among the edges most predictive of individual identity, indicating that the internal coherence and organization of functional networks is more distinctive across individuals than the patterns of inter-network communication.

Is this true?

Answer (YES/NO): YES